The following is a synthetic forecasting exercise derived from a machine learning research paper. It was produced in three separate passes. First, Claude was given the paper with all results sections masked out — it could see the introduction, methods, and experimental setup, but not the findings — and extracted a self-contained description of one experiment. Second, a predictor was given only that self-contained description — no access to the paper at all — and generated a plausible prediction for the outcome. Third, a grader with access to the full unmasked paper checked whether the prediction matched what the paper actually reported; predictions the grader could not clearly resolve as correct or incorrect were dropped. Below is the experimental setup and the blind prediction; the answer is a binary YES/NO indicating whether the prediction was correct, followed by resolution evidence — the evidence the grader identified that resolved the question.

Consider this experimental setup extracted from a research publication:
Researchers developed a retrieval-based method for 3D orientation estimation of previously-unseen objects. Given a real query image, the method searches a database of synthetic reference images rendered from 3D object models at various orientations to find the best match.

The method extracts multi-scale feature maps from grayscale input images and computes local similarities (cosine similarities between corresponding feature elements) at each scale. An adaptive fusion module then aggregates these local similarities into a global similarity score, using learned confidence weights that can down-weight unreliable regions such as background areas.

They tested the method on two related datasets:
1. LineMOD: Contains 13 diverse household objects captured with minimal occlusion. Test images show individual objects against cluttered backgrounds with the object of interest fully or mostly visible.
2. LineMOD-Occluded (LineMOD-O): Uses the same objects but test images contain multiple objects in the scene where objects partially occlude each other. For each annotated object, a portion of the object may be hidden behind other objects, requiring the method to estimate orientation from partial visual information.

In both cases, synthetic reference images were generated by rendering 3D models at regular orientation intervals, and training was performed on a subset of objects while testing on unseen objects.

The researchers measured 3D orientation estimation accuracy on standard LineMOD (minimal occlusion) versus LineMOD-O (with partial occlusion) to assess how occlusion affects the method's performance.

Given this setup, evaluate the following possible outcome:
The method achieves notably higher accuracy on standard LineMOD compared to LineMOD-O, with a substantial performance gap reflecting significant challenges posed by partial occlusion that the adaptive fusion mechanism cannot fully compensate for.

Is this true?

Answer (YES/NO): YES